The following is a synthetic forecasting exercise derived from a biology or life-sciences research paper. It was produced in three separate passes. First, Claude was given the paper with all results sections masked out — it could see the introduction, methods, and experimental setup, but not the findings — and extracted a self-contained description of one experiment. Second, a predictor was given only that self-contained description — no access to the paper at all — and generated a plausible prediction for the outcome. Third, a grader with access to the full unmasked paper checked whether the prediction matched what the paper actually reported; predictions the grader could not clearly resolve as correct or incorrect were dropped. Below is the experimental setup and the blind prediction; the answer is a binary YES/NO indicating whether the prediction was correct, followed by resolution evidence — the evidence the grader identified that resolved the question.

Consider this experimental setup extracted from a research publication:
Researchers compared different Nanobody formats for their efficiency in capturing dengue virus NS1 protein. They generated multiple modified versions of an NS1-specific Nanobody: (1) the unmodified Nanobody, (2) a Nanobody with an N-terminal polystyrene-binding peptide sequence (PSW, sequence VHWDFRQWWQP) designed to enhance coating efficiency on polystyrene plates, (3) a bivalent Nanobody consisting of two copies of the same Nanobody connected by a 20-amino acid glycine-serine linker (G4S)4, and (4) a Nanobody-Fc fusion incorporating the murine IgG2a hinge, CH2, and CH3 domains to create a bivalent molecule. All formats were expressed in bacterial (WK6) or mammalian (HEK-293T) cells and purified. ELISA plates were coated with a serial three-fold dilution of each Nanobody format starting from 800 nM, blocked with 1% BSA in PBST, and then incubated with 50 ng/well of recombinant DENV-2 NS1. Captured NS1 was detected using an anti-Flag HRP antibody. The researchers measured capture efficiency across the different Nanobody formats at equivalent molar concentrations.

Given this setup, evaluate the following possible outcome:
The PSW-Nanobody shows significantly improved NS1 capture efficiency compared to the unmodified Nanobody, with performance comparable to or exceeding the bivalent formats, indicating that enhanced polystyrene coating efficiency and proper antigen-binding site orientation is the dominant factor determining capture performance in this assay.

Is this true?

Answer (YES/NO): NO